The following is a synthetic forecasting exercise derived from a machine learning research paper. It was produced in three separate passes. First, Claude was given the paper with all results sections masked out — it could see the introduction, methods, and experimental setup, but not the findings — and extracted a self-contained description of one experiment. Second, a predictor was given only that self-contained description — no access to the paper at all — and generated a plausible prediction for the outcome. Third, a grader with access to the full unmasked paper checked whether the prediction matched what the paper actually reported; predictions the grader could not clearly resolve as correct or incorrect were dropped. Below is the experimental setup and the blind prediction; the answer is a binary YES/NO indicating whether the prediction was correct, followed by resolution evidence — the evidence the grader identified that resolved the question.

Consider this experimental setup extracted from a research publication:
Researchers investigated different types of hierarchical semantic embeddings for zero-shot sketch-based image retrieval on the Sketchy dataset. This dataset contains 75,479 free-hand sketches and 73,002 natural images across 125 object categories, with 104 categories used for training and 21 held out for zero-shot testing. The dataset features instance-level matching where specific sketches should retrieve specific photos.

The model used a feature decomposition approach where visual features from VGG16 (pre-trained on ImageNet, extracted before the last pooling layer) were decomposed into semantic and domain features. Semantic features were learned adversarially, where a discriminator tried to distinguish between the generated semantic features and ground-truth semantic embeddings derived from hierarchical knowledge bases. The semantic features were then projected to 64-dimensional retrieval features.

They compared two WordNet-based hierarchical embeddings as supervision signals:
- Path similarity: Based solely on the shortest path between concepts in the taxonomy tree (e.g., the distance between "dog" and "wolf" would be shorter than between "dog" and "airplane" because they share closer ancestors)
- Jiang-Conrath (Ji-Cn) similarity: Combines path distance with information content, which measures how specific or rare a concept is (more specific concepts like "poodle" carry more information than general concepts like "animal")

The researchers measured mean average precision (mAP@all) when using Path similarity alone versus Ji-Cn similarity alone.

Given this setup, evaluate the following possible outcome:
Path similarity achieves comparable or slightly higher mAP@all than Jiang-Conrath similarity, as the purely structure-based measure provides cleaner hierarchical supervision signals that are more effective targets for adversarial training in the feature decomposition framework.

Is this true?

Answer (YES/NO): YES